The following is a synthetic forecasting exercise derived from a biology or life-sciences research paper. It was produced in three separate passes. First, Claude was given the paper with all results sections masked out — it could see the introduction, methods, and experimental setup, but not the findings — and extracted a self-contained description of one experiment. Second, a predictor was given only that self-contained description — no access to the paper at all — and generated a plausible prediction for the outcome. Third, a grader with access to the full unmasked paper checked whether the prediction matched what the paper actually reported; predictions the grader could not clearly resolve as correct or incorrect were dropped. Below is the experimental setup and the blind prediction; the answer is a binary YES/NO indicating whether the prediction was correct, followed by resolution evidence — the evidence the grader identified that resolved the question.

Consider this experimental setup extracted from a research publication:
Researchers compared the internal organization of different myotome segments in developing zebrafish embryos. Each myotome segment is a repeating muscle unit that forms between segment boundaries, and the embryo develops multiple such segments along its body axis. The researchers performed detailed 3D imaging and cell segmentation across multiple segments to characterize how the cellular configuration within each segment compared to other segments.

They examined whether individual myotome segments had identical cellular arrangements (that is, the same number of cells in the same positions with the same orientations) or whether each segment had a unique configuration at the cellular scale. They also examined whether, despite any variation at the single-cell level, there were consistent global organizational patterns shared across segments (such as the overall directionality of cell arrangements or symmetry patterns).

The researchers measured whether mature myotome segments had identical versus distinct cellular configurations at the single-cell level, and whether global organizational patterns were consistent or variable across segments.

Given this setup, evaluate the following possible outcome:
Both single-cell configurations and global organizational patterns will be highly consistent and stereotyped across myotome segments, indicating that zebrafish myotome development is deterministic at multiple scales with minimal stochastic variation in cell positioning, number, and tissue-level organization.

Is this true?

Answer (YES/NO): NO